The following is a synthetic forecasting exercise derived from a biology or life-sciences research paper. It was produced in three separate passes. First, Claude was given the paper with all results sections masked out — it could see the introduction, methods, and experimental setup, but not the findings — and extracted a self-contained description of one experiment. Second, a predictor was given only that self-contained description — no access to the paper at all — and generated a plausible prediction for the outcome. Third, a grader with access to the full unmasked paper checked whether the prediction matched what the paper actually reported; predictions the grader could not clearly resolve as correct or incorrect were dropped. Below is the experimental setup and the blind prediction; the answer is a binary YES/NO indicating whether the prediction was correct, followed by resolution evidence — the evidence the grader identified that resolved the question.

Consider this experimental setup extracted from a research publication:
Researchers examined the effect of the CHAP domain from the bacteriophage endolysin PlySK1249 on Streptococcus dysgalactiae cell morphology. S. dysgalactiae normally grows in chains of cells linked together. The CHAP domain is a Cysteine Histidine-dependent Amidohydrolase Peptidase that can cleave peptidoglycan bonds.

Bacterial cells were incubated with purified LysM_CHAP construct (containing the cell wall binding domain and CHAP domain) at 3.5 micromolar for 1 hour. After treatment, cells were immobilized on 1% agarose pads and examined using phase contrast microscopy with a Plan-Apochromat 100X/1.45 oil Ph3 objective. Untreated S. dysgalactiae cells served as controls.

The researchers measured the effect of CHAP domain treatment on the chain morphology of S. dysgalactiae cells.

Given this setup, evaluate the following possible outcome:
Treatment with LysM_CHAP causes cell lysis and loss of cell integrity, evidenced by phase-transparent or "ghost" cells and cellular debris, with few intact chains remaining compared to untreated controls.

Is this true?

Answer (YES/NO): NO